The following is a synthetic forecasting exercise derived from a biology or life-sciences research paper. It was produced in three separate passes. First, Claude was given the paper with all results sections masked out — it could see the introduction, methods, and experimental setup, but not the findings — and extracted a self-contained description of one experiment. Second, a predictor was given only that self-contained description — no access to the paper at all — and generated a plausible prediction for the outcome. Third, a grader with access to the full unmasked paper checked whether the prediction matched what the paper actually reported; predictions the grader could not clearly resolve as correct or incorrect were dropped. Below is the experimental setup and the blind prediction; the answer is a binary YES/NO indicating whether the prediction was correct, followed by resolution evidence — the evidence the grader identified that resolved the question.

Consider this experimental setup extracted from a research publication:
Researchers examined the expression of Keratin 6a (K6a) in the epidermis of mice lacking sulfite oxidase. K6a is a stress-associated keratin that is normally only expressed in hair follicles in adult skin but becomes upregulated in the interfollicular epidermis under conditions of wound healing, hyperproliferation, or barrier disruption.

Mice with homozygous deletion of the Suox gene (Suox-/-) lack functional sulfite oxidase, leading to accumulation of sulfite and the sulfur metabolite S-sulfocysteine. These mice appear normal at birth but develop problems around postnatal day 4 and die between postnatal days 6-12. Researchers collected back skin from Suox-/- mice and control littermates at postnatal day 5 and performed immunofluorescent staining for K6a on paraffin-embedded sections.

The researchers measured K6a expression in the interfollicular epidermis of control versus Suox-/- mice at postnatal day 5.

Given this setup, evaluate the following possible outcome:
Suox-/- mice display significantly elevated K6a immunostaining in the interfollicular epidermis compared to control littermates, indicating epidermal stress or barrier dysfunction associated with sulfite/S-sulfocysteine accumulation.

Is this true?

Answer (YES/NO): YES